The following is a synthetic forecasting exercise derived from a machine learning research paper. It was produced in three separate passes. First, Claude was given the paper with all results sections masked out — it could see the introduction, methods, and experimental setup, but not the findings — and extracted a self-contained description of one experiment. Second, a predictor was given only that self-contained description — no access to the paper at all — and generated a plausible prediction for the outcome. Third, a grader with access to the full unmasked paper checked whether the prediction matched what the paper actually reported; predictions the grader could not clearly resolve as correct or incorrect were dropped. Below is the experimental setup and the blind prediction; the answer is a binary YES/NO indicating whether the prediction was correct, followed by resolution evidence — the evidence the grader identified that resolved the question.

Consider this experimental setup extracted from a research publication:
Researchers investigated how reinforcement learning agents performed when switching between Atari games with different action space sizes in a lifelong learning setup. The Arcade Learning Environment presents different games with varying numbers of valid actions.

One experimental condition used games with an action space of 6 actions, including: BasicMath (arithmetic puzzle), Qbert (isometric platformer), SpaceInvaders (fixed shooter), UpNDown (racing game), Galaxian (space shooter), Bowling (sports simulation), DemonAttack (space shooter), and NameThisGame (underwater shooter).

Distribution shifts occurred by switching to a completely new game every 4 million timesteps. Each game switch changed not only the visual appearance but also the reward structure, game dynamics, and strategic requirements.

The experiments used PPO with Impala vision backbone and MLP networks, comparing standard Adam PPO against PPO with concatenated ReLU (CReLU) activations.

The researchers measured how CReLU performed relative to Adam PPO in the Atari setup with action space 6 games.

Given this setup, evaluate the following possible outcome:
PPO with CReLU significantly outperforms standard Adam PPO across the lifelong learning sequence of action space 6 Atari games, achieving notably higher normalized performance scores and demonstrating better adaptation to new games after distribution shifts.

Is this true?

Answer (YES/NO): NO